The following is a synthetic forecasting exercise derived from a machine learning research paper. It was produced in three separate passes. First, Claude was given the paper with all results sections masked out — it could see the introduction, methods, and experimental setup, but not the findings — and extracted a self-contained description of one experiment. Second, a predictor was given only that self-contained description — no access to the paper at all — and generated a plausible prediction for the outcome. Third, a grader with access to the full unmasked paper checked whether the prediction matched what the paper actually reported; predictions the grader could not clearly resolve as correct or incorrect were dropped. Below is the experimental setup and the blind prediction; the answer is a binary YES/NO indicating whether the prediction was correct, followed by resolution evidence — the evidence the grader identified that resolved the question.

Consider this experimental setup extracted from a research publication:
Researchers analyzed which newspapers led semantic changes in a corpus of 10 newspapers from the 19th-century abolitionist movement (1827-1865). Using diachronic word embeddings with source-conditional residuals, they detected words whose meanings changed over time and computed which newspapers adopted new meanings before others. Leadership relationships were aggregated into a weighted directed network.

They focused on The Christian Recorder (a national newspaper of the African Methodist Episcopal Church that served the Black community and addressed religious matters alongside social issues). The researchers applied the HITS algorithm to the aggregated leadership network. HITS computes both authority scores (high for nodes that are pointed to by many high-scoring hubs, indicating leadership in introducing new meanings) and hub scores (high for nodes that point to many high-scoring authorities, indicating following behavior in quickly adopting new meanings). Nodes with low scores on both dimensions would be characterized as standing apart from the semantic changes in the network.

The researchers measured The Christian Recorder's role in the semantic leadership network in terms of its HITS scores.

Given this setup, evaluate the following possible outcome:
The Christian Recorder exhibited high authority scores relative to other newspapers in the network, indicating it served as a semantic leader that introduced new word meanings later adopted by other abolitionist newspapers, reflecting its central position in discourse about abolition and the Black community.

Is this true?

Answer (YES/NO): NO